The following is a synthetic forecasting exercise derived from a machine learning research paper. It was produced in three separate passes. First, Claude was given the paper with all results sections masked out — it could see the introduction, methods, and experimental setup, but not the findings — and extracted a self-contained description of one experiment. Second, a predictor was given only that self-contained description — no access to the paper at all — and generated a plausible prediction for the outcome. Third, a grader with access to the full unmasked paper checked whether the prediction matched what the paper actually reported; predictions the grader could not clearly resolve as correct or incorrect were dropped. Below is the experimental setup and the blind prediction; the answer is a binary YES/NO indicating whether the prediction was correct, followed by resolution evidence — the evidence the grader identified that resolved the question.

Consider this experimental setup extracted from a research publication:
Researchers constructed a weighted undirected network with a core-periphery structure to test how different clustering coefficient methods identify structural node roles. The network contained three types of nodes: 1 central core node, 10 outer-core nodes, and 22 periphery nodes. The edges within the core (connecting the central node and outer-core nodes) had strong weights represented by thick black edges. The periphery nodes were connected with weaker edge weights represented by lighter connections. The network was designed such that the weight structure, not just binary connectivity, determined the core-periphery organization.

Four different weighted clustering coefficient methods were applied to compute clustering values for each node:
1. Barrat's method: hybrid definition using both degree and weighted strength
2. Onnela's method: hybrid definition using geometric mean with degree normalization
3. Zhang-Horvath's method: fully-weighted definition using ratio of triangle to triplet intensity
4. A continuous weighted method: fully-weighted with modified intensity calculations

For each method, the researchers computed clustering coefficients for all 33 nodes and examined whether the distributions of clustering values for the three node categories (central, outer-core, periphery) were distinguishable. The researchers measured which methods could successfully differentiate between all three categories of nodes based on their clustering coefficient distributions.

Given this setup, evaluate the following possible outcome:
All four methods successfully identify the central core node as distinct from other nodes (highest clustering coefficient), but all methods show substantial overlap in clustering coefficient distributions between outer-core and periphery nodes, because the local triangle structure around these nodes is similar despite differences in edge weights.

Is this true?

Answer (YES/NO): NO